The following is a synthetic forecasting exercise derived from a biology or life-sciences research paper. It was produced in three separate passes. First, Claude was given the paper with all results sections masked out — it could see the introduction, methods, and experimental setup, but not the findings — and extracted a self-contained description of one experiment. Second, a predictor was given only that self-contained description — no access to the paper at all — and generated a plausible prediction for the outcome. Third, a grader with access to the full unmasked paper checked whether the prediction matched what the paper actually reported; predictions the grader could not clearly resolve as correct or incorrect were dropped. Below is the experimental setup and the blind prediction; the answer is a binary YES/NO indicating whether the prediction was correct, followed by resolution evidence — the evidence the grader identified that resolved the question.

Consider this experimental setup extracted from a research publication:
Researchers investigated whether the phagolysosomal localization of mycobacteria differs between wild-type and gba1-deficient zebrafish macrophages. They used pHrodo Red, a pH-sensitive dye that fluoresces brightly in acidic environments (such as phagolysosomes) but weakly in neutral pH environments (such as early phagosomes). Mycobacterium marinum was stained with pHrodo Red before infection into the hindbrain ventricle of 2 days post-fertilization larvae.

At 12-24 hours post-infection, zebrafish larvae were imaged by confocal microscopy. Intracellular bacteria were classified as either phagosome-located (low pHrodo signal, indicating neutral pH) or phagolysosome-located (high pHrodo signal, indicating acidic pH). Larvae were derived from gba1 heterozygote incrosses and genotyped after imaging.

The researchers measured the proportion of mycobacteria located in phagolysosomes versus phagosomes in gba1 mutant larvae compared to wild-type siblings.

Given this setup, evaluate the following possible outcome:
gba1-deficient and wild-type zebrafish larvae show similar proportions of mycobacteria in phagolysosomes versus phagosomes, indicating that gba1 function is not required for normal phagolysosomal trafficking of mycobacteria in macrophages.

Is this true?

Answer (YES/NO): YES